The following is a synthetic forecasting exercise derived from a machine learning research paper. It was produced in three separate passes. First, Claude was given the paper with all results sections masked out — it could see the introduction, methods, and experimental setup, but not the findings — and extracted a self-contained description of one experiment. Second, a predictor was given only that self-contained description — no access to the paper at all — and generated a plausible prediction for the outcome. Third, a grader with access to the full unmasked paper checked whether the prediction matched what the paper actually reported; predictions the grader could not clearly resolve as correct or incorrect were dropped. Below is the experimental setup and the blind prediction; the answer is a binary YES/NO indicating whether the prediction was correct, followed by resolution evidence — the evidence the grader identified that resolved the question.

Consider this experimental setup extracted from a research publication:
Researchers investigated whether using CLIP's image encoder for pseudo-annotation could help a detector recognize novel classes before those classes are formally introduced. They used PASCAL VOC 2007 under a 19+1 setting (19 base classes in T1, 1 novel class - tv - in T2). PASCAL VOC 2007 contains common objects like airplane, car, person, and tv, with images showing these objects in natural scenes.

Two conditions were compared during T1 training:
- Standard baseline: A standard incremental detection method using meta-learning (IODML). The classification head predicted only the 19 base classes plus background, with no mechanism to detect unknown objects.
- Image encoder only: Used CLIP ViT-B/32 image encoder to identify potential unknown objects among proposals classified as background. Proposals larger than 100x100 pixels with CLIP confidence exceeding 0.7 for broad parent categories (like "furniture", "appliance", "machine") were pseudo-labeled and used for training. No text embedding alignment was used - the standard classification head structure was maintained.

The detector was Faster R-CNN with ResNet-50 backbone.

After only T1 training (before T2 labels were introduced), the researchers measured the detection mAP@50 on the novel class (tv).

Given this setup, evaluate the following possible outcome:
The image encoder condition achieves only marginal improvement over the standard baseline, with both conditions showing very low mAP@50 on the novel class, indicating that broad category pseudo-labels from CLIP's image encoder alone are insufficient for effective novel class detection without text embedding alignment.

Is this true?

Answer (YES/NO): NO